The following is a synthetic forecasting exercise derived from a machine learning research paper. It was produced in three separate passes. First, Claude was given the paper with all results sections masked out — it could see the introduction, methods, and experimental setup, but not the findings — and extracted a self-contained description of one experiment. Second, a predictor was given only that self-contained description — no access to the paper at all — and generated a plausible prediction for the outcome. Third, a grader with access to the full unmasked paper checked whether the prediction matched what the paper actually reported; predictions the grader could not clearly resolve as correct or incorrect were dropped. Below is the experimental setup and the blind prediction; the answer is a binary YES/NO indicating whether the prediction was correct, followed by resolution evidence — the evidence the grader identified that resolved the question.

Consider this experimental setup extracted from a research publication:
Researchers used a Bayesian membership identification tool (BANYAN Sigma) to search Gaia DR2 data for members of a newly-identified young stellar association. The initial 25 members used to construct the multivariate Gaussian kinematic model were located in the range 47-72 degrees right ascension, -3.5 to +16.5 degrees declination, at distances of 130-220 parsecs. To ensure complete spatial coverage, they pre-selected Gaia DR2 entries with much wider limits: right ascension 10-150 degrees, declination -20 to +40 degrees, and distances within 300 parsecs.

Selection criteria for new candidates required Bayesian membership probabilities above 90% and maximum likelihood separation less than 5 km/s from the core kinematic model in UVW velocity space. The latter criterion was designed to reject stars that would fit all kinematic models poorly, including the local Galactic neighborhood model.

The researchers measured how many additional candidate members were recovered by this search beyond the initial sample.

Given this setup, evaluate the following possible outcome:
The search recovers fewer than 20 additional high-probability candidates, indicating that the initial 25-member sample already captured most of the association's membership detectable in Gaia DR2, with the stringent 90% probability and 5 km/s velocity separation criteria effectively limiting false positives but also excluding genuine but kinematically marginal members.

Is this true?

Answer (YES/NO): NO